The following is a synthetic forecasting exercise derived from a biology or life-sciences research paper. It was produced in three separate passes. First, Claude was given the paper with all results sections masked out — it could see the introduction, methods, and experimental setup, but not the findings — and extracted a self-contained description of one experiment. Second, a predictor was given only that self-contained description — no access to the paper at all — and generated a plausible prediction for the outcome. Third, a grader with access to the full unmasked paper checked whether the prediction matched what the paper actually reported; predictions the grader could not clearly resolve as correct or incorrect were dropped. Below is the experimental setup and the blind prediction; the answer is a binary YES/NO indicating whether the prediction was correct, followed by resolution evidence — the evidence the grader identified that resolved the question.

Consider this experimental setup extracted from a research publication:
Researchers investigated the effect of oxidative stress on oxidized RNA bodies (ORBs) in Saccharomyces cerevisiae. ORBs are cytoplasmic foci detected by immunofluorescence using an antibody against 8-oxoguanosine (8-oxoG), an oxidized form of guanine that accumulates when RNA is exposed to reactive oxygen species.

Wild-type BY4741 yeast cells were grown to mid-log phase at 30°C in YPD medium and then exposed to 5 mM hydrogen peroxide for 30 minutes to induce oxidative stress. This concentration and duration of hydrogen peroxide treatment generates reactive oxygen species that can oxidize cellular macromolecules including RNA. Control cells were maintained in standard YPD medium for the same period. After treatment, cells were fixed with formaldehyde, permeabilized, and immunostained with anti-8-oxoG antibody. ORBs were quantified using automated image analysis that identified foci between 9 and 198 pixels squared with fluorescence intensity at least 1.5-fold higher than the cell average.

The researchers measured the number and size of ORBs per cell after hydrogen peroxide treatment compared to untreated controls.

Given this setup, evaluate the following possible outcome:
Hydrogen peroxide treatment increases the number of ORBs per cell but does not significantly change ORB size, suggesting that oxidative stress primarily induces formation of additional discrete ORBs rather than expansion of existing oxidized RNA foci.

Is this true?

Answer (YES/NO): NO